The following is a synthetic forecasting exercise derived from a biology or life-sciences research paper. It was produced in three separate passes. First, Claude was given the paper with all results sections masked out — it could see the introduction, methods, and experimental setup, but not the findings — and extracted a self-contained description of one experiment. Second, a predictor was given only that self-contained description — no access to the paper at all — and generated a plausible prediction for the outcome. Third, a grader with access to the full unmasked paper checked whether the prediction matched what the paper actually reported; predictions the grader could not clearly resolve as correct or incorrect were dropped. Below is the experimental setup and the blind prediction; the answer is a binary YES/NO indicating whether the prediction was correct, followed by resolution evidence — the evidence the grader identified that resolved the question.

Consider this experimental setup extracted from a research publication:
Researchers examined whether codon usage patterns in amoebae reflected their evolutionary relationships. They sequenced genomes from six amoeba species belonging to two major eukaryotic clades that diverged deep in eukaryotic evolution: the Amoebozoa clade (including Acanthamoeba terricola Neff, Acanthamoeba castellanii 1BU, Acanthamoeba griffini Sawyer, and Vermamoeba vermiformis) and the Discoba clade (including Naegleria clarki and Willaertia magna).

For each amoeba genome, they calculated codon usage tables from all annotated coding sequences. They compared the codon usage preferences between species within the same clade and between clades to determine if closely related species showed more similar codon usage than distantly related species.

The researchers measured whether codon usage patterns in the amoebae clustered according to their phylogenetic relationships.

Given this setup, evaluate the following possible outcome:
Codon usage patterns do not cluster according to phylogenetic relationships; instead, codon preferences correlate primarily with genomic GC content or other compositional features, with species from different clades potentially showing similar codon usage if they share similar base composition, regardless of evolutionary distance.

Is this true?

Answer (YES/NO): NO